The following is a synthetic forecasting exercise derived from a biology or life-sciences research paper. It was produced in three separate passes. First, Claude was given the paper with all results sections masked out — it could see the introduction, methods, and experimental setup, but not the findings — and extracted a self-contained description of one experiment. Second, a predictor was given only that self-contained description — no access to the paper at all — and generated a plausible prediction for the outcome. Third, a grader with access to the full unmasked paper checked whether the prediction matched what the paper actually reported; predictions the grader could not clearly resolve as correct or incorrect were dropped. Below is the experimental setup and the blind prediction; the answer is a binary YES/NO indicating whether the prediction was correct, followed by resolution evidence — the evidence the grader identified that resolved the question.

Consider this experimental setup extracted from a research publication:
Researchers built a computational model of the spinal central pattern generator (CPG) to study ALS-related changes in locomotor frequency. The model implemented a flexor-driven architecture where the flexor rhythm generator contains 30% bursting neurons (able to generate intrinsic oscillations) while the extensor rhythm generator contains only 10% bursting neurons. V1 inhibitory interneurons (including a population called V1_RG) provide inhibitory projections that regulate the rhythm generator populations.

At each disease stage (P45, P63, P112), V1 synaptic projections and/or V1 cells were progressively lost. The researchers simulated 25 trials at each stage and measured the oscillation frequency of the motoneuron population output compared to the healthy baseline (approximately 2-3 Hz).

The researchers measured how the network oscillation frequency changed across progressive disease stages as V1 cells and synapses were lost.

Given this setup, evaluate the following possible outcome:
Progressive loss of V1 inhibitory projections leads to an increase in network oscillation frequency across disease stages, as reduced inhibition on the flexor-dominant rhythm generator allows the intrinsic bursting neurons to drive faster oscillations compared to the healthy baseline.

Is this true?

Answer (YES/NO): YES